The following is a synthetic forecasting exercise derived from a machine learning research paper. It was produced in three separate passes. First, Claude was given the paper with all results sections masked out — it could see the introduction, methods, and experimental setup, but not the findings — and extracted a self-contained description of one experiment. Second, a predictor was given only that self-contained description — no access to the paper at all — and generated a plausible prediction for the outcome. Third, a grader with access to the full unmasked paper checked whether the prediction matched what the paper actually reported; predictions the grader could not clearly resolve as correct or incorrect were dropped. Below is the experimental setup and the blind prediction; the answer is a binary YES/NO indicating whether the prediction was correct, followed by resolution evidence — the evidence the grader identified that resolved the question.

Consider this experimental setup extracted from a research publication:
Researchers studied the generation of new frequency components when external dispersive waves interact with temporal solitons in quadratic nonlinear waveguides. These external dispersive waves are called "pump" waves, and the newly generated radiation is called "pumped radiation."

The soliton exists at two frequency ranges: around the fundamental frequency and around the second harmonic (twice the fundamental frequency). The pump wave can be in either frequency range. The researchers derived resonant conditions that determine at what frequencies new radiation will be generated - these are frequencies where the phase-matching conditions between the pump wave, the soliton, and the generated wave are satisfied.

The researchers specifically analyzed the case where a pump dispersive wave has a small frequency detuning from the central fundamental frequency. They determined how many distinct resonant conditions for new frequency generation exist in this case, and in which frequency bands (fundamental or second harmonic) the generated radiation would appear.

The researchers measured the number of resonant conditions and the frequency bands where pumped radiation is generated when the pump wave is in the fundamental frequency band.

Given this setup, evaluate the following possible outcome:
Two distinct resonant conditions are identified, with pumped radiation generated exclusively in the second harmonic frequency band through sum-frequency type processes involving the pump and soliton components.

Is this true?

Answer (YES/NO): NO